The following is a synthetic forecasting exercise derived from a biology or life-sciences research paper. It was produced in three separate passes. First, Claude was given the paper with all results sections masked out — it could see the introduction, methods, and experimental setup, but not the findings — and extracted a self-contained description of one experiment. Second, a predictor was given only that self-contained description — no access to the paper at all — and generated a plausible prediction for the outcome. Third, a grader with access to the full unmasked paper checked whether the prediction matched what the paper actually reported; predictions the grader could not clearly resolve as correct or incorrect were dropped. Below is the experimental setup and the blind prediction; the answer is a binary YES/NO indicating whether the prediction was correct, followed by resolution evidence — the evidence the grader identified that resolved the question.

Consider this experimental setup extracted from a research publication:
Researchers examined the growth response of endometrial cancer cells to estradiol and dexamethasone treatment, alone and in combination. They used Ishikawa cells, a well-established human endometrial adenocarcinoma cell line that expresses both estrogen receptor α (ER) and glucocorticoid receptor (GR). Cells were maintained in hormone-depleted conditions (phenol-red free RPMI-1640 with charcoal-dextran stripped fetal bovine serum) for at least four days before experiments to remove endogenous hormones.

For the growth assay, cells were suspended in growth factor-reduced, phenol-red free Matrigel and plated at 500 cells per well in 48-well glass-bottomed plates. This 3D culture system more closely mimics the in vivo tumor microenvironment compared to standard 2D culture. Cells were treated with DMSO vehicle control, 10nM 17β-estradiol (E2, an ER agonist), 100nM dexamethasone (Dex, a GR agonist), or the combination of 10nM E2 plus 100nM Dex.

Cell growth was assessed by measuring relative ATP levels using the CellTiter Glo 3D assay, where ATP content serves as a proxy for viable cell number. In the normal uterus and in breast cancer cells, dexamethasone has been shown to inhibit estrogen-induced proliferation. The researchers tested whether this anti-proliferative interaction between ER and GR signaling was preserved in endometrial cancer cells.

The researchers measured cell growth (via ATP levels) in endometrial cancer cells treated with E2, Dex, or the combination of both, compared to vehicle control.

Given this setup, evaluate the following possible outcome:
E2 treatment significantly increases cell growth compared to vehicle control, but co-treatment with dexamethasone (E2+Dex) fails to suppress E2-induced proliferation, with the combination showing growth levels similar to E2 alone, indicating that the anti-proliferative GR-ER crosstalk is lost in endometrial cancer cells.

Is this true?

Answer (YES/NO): NO